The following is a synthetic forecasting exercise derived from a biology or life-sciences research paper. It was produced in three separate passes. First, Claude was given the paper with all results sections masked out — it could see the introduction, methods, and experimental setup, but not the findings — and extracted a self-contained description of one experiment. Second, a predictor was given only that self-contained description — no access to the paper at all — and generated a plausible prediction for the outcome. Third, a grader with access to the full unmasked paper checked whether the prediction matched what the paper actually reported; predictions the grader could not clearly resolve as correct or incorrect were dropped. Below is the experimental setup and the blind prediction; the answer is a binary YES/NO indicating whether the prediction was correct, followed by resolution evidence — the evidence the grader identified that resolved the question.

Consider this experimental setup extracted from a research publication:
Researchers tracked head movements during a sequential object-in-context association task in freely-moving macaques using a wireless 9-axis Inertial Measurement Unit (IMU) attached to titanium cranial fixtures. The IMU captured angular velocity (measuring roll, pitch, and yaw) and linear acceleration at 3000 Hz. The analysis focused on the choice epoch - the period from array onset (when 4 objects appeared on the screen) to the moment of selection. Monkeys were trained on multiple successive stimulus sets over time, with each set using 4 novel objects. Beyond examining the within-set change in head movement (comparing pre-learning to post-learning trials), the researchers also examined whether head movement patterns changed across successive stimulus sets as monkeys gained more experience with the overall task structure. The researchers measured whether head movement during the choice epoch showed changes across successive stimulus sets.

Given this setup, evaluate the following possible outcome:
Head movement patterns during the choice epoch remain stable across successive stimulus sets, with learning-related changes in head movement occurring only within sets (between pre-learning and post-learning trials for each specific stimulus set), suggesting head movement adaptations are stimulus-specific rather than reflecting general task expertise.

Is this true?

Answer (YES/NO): NO